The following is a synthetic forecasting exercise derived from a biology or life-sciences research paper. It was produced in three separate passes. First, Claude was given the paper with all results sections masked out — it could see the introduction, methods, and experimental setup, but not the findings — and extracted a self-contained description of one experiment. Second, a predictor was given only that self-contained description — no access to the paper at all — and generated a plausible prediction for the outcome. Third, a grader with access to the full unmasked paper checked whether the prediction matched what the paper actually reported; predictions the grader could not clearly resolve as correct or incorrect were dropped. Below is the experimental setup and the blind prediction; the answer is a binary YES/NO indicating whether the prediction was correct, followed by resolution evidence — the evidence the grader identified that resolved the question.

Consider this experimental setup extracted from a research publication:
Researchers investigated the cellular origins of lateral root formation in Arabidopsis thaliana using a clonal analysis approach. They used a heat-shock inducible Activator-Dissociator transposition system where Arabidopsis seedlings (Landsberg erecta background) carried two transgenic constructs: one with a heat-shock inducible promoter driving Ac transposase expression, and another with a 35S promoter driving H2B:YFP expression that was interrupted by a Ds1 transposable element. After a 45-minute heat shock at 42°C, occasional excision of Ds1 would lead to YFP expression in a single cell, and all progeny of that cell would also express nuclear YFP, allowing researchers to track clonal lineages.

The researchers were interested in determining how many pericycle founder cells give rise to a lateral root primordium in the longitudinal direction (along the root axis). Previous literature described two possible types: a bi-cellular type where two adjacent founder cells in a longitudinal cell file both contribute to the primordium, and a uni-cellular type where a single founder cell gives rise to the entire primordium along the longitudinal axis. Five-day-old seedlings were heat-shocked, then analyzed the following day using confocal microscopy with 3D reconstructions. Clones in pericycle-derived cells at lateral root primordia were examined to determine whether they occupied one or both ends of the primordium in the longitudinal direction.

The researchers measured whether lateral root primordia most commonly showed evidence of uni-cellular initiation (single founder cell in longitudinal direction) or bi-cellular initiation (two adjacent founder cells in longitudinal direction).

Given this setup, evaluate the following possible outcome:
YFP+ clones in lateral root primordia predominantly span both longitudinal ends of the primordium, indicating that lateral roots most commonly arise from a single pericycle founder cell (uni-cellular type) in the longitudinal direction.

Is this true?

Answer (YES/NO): YES